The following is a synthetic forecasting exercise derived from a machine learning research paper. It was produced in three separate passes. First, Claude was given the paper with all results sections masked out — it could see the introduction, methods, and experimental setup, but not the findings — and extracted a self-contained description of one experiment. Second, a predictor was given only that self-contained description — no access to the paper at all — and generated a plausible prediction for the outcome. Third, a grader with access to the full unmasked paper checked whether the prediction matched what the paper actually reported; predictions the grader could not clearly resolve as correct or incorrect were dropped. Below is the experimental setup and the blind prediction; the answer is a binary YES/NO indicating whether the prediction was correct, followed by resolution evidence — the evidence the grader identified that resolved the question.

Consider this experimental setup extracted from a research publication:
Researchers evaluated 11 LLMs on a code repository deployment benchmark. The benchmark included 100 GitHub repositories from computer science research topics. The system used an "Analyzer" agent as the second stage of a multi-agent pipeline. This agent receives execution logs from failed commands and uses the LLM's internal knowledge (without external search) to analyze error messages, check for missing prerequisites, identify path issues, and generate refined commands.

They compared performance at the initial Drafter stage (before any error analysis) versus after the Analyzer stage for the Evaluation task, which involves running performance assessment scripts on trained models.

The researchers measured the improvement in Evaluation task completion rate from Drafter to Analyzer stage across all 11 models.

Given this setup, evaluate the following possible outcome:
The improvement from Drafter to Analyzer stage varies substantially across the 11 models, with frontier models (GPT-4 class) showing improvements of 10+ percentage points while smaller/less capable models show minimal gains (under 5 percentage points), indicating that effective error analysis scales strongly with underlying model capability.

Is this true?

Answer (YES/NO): NO